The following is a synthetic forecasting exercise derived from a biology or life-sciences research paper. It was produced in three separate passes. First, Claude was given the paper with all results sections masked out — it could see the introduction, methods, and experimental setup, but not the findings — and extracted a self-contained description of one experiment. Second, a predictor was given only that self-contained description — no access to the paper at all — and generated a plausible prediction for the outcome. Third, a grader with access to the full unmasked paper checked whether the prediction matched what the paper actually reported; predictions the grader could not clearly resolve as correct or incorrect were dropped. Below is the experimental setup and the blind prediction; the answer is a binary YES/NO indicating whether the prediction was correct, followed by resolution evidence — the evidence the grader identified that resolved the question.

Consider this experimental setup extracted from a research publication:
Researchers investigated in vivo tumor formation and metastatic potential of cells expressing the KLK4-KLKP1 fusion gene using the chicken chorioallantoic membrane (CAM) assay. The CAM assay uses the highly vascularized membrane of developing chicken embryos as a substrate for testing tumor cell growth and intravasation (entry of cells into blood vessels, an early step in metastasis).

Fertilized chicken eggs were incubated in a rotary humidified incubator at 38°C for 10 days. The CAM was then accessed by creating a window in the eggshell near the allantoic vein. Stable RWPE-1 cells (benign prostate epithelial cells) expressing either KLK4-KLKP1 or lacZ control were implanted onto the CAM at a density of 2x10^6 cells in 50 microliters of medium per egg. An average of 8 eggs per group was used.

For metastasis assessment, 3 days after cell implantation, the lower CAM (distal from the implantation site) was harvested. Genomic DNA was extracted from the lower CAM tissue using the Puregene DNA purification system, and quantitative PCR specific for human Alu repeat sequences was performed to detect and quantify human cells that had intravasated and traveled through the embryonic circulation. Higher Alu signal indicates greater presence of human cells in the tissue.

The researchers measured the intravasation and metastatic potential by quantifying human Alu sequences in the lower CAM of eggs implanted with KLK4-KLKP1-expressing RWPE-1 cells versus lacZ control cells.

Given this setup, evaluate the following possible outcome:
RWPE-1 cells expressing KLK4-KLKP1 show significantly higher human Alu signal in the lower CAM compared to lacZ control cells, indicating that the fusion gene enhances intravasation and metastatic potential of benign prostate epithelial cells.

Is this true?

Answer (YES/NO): YES